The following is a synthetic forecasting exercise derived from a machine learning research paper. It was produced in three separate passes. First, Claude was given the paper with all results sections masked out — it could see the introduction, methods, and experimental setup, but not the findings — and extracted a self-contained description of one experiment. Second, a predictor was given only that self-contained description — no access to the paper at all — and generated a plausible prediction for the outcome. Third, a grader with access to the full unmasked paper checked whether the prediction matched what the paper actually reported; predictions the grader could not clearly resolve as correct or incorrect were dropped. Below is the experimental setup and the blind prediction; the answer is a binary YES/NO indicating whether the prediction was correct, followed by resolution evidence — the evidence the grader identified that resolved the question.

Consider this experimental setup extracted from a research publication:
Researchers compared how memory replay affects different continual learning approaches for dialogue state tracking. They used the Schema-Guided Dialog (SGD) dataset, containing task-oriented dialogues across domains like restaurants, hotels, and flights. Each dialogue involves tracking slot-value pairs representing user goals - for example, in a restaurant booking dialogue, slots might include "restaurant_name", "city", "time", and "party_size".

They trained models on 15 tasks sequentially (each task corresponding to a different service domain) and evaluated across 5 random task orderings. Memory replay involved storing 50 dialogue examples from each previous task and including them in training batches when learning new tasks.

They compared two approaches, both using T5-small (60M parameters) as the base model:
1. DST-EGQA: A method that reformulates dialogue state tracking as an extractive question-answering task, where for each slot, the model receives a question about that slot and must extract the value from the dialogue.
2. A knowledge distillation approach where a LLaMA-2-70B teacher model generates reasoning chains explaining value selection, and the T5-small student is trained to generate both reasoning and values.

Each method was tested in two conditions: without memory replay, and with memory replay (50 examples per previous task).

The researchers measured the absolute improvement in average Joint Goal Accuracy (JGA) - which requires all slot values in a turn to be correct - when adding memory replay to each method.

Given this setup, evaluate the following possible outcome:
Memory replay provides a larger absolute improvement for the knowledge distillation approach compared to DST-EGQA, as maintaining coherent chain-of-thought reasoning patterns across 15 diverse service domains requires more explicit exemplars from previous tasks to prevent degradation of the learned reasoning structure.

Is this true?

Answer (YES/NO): NO